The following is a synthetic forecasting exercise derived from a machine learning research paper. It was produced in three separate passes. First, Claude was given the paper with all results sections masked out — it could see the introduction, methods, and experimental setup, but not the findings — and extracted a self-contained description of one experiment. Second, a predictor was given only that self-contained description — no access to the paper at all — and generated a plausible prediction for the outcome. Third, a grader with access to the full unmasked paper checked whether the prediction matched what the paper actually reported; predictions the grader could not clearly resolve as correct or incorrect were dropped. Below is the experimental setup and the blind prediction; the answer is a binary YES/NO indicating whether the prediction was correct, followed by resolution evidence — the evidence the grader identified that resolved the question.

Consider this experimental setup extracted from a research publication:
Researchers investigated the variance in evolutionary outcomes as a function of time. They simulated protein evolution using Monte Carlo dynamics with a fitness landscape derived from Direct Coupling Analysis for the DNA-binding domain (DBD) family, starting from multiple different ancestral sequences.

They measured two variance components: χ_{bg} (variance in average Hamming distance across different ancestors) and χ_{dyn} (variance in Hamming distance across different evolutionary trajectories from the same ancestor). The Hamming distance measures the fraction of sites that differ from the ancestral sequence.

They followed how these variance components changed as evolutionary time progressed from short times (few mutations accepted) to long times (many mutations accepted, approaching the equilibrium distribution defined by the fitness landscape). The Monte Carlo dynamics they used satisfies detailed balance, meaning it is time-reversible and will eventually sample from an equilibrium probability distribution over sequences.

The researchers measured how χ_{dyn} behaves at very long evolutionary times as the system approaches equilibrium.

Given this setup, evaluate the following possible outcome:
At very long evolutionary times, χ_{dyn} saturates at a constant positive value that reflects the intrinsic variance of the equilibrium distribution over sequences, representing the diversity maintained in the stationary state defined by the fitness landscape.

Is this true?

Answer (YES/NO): YES